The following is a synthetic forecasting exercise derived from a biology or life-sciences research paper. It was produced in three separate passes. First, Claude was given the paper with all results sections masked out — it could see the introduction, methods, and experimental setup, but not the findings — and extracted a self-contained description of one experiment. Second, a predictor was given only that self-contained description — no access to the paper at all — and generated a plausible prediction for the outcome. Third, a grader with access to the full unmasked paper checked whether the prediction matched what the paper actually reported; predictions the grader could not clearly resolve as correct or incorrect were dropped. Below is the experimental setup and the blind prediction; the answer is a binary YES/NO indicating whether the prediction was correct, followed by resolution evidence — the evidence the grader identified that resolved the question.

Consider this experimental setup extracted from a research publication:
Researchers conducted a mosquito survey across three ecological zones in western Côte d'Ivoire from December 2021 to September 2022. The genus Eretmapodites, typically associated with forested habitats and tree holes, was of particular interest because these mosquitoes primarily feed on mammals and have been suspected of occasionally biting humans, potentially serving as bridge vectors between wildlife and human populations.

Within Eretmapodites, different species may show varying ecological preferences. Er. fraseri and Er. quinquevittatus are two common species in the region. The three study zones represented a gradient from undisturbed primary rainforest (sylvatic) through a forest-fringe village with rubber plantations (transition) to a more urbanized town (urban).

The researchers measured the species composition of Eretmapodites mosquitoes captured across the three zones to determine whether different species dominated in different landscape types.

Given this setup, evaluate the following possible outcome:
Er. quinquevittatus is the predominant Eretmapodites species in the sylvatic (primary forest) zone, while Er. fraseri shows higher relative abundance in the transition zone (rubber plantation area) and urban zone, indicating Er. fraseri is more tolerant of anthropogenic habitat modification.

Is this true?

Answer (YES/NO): NO